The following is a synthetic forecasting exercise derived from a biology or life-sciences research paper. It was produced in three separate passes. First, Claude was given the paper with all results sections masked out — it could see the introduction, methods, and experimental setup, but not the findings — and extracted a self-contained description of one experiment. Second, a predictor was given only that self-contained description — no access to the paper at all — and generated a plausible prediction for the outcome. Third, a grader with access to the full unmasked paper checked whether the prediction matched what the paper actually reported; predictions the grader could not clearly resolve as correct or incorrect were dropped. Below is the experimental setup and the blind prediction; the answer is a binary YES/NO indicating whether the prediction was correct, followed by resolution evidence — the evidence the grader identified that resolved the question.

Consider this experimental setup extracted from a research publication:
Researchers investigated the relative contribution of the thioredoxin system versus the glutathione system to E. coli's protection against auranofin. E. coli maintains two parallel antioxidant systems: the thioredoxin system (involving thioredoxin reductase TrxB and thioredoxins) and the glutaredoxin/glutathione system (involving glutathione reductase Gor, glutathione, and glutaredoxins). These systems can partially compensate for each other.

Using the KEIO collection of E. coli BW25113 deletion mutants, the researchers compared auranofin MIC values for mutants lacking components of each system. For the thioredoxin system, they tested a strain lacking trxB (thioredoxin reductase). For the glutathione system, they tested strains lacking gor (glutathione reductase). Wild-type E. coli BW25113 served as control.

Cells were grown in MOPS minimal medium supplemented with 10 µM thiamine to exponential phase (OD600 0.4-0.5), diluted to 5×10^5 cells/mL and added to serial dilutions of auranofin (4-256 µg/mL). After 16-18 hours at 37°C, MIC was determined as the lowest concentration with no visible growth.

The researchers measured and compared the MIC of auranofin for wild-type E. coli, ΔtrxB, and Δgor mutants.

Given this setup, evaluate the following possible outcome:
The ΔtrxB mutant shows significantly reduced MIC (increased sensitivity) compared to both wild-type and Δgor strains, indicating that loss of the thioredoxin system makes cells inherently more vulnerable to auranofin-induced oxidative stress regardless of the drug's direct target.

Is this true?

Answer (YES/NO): YES